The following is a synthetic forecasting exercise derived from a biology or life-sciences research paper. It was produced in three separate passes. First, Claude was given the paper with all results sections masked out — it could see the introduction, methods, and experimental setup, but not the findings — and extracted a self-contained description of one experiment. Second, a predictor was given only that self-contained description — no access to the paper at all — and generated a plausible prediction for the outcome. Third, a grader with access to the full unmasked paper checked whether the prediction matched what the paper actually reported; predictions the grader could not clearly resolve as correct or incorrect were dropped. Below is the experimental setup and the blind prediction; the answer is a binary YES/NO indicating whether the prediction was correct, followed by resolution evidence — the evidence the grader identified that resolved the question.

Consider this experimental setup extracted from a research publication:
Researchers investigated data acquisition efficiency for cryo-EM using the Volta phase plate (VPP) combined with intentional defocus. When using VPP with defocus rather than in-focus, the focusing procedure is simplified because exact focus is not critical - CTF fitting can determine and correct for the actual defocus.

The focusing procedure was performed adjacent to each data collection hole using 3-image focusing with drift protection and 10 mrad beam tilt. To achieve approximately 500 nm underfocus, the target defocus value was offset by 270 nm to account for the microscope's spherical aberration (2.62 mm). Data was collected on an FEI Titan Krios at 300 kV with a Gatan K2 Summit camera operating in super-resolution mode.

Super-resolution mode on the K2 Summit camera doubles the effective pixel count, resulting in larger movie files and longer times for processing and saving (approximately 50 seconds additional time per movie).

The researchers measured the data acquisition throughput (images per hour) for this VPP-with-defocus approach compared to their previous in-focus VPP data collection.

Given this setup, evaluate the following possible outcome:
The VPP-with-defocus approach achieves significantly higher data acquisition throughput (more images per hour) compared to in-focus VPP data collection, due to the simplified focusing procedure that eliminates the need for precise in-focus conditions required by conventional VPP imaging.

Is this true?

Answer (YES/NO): NO